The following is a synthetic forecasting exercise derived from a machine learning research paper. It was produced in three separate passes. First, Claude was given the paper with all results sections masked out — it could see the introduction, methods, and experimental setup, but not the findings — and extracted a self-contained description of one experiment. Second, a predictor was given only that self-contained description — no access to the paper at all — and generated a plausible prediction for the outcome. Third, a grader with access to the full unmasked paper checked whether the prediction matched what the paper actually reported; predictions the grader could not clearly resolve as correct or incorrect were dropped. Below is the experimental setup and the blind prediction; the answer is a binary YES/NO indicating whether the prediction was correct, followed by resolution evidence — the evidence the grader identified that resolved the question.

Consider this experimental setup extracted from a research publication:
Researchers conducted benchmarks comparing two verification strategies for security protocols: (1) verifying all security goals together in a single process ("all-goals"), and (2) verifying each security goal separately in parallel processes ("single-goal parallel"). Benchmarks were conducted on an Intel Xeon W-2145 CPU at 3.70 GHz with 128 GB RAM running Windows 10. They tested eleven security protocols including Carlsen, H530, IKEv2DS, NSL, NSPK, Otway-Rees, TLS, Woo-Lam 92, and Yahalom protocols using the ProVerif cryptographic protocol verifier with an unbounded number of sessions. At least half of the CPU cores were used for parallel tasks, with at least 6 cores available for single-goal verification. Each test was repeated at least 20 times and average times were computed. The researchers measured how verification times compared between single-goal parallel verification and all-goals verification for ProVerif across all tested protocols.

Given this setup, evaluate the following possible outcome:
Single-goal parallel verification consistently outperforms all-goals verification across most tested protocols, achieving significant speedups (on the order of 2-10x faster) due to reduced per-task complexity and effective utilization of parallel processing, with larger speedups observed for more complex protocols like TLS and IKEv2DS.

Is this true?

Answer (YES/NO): NO